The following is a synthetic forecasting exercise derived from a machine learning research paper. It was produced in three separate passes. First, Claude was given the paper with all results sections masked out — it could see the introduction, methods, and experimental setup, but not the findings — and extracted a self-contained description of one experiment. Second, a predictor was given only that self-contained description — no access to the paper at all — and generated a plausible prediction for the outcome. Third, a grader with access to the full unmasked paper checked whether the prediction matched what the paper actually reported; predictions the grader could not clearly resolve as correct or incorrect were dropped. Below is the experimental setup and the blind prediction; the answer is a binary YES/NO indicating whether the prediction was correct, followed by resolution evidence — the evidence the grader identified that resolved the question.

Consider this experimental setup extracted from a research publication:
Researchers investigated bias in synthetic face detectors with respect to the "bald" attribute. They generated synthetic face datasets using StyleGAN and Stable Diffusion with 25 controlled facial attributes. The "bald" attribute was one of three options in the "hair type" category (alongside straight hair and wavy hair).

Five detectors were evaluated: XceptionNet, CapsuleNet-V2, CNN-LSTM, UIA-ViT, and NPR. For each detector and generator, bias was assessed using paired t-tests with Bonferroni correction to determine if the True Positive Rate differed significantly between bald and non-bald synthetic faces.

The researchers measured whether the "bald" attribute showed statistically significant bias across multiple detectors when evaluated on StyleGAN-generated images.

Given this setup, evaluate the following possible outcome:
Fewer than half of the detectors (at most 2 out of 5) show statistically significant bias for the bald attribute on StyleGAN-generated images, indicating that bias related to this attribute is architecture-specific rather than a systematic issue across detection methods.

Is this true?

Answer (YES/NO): NO